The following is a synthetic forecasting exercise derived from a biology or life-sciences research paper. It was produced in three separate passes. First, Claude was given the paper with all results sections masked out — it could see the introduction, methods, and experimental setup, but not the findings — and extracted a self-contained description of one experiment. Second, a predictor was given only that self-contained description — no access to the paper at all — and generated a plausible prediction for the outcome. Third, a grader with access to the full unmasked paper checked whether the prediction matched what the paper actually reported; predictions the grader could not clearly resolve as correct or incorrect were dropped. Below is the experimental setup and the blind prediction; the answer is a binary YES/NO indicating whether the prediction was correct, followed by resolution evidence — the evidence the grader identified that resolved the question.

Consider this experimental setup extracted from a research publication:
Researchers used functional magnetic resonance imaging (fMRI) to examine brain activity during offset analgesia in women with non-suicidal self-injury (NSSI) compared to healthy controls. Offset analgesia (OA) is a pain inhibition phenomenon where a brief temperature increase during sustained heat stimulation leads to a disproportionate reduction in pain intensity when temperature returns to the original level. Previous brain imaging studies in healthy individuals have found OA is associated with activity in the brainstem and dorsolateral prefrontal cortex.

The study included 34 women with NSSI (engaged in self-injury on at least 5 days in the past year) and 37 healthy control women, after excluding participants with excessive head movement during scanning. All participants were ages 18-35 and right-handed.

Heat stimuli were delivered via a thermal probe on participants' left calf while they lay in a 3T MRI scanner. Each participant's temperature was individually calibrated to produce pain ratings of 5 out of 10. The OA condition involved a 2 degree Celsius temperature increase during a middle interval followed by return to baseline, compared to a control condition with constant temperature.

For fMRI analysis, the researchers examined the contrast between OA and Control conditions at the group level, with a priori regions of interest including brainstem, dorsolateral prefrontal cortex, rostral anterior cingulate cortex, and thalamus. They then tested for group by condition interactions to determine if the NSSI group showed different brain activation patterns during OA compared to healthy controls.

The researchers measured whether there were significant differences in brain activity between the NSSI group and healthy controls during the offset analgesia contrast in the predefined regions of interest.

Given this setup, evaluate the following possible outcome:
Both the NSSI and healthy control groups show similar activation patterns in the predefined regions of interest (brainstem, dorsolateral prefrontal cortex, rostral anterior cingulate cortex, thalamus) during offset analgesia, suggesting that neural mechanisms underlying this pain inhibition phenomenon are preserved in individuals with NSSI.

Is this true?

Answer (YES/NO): NO